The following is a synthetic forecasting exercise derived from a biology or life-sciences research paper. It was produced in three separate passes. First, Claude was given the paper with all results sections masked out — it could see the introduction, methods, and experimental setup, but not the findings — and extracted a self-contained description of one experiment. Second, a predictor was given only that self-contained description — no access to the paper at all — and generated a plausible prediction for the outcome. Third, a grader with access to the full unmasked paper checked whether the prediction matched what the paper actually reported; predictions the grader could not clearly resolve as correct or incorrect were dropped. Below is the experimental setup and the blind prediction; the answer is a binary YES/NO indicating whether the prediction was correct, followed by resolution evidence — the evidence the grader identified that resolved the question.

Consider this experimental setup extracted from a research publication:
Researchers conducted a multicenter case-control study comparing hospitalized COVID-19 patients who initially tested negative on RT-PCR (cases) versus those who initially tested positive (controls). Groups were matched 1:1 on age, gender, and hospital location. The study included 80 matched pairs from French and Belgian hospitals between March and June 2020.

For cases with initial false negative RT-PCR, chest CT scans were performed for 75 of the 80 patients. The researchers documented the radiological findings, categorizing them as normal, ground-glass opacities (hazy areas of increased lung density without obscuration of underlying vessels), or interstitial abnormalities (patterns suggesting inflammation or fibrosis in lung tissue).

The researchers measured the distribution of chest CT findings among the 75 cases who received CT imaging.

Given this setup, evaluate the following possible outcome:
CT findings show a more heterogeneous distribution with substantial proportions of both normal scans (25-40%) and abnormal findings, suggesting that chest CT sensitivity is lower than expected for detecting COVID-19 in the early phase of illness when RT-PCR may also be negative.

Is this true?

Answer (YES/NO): NO